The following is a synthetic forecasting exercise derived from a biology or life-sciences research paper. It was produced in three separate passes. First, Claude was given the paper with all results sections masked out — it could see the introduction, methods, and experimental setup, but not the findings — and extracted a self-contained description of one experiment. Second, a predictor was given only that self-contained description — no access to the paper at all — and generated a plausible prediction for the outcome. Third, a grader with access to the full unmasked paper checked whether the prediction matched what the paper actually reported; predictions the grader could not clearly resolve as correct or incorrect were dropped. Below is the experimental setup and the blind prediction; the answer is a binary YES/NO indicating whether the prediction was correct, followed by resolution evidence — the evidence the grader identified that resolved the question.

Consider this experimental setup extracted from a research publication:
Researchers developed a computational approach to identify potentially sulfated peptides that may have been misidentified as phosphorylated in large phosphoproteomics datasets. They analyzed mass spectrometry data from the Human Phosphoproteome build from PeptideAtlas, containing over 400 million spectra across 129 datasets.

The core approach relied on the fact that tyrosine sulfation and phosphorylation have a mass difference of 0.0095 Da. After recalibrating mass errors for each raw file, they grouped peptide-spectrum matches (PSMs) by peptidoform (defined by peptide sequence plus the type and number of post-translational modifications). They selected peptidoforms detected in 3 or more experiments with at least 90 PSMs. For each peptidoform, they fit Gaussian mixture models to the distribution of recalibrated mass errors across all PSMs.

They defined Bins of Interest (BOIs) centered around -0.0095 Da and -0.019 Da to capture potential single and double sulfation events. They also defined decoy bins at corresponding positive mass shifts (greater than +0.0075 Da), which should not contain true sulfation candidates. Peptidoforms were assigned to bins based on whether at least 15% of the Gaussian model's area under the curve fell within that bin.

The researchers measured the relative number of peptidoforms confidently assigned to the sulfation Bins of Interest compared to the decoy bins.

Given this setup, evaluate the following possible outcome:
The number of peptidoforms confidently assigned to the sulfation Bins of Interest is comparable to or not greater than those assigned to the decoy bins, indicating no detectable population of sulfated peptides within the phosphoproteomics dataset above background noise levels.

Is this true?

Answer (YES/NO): NO